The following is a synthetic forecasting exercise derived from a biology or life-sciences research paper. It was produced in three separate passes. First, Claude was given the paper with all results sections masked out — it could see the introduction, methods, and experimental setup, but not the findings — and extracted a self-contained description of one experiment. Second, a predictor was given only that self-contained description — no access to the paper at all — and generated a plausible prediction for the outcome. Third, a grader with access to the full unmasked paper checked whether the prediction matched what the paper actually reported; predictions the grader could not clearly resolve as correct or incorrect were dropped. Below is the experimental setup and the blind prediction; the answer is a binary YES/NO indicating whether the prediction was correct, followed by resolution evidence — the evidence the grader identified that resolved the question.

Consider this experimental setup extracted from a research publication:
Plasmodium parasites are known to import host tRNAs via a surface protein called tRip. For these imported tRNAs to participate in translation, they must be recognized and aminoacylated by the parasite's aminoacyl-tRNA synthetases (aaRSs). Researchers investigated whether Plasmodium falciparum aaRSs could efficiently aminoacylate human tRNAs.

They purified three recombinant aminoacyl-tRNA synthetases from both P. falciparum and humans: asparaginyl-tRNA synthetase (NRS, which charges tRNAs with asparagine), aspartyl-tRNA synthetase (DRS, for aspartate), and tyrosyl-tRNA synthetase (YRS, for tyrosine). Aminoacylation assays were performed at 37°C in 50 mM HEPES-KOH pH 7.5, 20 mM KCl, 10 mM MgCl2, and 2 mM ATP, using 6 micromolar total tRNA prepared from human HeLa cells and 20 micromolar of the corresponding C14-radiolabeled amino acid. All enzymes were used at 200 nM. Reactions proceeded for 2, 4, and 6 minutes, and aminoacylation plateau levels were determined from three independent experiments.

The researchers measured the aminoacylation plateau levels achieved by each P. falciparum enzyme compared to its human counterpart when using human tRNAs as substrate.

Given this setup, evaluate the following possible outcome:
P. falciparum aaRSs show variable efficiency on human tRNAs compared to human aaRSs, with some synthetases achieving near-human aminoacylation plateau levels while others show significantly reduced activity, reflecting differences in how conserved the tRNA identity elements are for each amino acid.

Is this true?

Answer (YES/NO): NO